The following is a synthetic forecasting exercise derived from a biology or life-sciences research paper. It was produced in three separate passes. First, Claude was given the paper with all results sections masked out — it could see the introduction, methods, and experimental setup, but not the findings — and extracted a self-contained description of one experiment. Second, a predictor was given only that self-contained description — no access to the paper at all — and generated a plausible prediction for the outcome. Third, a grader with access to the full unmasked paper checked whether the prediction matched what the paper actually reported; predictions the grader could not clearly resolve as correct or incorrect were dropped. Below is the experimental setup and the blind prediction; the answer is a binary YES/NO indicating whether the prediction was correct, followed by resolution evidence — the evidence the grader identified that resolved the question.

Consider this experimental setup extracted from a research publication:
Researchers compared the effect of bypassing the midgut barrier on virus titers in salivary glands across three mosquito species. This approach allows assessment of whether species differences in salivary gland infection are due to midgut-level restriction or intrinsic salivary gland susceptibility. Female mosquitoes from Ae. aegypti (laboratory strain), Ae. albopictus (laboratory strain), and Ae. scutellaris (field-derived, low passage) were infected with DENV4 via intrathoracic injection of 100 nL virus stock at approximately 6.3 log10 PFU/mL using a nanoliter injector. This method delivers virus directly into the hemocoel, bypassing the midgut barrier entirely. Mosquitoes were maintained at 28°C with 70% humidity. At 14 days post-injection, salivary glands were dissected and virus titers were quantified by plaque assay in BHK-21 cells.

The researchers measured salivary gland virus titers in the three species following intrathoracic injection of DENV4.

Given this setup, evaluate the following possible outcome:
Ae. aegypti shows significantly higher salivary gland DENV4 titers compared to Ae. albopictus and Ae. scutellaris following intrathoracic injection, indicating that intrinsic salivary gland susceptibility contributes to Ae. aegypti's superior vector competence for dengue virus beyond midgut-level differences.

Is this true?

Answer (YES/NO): NO